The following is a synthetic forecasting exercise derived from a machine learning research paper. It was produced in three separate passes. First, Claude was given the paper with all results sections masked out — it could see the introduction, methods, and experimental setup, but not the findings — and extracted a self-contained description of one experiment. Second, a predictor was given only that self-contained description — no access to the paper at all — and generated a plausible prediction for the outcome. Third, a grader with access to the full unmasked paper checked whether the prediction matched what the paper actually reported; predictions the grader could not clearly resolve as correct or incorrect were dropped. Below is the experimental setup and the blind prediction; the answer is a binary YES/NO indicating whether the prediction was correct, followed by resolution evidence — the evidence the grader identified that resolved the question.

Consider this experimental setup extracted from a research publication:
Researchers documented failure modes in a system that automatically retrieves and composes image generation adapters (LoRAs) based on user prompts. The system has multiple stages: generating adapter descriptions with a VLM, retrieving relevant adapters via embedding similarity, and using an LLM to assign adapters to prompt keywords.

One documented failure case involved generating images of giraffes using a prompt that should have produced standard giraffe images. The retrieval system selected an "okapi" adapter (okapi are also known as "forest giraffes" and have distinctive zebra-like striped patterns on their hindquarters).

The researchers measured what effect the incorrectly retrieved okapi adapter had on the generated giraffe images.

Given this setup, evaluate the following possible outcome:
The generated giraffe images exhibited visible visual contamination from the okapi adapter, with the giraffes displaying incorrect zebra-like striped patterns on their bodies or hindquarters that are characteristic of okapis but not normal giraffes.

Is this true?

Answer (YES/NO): YES